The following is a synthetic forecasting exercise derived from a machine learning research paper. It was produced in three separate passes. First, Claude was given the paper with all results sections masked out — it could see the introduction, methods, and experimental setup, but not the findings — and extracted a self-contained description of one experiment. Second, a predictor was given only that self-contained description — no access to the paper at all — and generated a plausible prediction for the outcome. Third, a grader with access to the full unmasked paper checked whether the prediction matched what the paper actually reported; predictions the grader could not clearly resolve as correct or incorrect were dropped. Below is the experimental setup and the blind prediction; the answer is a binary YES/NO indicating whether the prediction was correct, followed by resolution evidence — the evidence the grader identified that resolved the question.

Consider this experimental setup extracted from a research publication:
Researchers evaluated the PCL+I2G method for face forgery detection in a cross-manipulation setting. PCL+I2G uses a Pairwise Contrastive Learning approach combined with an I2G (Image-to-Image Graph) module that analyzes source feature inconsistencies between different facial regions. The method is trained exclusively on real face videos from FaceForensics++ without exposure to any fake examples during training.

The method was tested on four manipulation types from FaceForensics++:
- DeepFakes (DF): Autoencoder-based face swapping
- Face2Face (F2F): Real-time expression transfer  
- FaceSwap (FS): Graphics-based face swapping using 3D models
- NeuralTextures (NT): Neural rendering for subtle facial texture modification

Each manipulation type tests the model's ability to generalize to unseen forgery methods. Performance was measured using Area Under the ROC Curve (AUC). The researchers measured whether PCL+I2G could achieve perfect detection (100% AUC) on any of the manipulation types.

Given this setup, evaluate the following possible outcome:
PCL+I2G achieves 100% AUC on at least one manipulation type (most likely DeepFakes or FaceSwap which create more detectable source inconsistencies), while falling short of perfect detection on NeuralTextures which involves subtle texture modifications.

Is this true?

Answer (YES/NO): YES